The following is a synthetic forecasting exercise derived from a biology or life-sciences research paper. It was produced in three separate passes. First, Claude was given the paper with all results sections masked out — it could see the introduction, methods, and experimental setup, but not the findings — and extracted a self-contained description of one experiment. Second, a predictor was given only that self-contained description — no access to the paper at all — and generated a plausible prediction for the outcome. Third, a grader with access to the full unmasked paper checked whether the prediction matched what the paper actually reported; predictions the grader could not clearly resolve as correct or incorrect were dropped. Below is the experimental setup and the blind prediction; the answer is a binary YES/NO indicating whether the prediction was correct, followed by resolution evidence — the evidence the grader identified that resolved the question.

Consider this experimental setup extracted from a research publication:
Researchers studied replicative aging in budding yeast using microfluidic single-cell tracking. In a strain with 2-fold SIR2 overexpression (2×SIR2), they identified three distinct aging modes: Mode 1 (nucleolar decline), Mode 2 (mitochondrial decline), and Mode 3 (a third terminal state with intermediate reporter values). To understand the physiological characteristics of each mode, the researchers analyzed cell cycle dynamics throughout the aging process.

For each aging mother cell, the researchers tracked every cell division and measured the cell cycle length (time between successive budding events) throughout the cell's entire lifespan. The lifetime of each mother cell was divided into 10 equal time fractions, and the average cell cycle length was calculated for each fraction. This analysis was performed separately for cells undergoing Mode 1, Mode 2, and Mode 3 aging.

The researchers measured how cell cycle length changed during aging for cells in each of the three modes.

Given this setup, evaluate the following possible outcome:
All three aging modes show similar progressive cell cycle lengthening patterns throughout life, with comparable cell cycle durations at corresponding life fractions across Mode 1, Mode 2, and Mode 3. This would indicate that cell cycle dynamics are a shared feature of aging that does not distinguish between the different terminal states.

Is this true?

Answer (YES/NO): NO